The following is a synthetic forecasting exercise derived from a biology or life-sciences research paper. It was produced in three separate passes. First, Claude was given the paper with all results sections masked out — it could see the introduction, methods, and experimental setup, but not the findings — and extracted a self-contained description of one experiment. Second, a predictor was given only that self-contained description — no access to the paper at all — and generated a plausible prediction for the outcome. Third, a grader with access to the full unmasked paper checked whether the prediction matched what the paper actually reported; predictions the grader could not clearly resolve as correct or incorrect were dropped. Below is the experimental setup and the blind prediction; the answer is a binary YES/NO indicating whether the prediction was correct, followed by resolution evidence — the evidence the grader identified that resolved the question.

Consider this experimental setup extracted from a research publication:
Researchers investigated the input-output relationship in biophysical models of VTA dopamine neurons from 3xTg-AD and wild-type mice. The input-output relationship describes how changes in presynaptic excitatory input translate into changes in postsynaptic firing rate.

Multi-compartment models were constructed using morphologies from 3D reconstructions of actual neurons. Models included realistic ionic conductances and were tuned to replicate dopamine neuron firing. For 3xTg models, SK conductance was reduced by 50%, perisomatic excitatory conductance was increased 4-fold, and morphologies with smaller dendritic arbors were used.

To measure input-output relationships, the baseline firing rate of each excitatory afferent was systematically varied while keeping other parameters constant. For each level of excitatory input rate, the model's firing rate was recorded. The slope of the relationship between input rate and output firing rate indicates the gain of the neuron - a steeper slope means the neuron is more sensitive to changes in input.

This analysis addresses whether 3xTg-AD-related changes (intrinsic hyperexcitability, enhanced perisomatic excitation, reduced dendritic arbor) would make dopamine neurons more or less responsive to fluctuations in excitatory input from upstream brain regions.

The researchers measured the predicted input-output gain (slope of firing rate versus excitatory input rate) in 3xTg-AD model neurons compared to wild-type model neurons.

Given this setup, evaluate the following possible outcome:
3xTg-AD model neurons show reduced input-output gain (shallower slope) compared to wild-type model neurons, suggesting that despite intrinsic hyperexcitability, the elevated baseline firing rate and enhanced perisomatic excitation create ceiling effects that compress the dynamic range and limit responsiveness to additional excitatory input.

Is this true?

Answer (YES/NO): NO